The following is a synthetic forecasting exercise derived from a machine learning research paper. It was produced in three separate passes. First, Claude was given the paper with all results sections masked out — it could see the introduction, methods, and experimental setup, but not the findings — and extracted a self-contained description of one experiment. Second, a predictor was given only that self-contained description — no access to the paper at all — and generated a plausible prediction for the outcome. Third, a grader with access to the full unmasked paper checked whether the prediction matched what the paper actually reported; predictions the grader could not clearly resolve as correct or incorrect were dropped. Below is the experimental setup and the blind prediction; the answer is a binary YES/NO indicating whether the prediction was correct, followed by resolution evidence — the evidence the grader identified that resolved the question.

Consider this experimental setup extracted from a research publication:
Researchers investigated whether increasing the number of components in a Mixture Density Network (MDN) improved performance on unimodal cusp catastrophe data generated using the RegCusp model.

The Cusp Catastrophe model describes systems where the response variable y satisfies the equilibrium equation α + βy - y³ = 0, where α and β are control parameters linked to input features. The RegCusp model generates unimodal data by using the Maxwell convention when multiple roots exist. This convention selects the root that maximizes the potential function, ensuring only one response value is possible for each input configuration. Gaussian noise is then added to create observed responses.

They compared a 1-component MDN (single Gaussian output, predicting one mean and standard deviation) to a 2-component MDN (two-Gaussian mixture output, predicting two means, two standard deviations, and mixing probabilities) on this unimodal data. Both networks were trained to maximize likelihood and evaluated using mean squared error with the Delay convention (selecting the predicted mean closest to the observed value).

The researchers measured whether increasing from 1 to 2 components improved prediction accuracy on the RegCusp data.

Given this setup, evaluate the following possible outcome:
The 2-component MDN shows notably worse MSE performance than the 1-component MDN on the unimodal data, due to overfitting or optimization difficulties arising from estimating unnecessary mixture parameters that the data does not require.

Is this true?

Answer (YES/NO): NO